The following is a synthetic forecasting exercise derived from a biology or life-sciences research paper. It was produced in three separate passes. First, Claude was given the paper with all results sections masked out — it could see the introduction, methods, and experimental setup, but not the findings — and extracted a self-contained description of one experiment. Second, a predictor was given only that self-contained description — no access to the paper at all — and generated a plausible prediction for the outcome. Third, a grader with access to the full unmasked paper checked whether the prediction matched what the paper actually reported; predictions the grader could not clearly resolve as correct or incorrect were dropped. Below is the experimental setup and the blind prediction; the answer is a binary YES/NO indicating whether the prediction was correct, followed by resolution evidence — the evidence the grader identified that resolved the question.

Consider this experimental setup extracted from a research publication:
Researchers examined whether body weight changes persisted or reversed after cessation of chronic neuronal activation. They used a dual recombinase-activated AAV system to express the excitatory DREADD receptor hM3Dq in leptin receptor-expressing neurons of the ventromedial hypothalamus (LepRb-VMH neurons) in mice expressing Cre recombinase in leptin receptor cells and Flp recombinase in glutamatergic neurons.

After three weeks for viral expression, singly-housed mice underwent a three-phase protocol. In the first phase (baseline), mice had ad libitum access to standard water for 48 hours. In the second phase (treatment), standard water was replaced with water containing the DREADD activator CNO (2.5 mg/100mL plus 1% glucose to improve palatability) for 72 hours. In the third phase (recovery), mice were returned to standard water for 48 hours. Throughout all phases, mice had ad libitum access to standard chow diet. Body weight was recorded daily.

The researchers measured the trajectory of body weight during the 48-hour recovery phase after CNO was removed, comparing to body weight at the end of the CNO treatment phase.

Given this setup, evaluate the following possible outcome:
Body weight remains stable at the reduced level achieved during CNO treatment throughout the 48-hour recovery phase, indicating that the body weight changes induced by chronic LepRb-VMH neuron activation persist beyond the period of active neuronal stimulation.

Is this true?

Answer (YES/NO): NO